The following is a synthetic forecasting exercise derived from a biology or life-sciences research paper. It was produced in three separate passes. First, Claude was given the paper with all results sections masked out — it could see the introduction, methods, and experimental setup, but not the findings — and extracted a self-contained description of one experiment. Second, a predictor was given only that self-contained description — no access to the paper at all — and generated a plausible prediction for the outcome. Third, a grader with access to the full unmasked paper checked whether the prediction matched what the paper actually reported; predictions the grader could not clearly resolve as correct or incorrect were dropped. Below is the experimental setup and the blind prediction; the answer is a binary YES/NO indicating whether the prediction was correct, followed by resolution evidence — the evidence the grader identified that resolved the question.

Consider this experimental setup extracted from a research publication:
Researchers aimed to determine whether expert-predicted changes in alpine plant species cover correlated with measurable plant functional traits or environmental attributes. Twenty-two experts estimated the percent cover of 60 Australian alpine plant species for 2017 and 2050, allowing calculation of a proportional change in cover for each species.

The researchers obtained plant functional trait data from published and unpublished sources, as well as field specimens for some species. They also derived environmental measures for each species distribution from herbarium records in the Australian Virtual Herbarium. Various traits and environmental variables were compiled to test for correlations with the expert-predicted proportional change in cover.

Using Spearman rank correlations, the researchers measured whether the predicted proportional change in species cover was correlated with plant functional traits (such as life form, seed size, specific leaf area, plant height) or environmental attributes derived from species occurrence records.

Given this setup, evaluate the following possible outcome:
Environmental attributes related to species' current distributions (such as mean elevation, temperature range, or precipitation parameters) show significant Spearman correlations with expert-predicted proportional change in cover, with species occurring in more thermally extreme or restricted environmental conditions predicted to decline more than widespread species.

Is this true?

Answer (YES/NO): YES